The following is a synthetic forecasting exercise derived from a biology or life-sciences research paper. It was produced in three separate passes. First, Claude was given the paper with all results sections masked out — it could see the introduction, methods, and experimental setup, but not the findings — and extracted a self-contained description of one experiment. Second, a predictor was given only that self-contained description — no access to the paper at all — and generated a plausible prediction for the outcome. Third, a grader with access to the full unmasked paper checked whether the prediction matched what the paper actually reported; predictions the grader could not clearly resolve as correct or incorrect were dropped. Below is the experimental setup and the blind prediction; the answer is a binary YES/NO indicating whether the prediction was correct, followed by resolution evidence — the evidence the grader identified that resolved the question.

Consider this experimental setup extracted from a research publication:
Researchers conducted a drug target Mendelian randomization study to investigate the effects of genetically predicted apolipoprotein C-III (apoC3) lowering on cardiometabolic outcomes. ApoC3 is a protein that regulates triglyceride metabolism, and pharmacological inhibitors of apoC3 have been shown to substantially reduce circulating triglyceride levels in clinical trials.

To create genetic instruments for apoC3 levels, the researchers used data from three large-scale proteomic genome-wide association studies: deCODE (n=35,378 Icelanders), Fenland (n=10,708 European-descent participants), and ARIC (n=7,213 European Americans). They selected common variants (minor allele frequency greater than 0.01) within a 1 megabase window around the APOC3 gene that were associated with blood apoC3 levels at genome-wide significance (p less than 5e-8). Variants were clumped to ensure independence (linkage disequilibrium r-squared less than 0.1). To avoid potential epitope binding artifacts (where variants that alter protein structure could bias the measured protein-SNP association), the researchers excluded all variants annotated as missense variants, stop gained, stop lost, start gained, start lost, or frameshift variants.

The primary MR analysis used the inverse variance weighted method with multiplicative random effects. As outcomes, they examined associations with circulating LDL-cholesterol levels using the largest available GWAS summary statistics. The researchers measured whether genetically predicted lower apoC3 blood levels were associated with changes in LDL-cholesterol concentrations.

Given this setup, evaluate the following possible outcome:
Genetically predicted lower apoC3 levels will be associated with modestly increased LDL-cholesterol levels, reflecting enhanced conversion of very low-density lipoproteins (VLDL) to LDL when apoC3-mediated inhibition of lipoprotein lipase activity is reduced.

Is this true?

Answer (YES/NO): NO